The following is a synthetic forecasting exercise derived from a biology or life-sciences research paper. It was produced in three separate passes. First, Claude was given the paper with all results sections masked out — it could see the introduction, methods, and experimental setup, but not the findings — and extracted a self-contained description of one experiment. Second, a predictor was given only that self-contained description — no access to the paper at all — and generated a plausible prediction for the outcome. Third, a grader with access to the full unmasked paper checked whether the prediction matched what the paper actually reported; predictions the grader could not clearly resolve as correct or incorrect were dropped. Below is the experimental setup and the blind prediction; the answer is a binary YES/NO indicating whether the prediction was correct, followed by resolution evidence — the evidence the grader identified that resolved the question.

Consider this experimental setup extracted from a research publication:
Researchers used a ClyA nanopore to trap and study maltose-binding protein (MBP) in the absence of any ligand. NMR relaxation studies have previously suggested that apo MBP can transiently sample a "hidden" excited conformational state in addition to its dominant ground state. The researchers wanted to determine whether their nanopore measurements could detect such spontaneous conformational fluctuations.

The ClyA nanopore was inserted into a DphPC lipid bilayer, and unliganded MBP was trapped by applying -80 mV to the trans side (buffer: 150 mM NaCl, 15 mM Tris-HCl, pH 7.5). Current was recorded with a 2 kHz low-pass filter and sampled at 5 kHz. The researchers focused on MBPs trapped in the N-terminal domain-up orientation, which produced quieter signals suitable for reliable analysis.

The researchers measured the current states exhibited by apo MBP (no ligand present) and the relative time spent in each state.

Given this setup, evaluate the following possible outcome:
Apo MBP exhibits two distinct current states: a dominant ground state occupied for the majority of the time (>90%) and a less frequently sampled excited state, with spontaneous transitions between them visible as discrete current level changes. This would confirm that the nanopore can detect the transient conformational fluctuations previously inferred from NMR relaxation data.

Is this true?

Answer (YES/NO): YES